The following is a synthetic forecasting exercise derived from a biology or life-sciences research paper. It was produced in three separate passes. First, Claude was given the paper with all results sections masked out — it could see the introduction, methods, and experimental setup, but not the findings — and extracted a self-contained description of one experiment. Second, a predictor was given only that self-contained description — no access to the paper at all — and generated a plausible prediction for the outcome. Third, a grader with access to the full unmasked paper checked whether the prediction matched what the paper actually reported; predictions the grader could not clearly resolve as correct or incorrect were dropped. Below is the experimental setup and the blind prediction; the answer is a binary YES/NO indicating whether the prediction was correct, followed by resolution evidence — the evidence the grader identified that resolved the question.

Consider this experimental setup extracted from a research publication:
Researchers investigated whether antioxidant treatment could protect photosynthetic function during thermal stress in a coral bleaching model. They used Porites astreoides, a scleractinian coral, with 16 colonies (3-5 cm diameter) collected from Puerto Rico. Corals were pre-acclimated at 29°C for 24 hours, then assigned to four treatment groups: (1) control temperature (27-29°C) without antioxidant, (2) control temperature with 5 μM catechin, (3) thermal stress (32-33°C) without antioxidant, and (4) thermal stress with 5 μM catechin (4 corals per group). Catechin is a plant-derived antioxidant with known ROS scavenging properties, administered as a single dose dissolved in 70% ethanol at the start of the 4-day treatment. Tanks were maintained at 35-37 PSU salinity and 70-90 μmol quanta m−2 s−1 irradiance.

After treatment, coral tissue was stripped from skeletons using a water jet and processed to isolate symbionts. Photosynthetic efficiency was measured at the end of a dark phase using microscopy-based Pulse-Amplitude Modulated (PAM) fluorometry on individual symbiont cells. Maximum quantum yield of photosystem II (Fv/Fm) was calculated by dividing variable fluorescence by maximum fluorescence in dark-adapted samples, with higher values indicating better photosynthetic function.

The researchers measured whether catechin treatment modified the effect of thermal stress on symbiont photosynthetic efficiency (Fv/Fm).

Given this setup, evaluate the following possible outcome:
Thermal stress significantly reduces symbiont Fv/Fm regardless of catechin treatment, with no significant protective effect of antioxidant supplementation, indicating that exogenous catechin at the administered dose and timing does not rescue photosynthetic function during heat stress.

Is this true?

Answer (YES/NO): NO